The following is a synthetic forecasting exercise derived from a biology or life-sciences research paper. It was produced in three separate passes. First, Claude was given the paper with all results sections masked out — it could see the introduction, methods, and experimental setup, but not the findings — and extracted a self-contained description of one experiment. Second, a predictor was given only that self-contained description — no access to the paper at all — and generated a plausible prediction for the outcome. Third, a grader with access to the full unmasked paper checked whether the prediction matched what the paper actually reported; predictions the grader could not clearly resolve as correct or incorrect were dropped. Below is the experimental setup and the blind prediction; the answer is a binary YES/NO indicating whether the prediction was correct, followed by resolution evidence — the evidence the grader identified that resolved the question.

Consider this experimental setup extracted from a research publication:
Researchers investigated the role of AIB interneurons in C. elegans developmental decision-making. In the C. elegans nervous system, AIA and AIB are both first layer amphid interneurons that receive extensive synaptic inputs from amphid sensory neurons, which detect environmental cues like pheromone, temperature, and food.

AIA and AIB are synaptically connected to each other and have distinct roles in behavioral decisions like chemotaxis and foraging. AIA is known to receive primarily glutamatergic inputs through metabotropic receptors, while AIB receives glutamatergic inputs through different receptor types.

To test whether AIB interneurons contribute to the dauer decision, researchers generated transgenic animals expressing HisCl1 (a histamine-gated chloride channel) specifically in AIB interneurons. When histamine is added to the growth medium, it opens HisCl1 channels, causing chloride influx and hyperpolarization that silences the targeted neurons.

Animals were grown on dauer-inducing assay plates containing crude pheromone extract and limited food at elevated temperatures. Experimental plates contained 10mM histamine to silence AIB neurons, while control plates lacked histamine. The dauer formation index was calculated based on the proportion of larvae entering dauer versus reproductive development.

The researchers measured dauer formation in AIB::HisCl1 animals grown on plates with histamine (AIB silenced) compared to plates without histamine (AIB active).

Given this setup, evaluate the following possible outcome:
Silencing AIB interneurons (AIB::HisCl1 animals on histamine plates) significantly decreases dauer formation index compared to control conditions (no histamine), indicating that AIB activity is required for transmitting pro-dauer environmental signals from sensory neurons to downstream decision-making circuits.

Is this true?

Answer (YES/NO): YES